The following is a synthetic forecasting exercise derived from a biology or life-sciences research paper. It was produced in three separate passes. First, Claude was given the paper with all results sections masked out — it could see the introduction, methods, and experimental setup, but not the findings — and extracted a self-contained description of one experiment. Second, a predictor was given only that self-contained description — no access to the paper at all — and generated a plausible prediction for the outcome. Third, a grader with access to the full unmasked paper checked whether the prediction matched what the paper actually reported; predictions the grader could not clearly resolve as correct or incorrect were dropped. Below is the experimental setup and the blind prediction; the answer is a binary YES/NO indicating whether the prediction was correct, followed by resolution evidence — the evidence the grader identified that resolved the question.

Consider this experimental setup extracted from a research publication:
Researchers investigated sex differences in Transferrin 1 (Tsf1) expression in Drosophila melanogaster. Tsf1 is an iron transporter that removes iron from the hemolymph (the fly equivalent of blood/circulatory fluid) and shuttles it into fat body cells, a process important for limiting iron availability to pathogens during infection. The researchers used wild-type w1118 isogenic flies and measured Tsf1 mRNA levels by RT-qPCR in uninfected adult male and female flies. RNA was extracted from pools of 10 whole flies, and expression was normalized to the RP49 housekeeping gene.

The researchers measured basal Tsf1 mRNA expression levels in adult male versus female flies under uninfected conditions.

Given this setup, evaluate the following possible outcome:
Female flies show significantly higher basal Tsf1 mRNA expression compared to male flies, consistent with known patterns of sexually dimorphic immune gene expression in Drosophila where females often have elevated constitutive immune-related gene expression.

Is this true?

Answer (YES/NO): NO